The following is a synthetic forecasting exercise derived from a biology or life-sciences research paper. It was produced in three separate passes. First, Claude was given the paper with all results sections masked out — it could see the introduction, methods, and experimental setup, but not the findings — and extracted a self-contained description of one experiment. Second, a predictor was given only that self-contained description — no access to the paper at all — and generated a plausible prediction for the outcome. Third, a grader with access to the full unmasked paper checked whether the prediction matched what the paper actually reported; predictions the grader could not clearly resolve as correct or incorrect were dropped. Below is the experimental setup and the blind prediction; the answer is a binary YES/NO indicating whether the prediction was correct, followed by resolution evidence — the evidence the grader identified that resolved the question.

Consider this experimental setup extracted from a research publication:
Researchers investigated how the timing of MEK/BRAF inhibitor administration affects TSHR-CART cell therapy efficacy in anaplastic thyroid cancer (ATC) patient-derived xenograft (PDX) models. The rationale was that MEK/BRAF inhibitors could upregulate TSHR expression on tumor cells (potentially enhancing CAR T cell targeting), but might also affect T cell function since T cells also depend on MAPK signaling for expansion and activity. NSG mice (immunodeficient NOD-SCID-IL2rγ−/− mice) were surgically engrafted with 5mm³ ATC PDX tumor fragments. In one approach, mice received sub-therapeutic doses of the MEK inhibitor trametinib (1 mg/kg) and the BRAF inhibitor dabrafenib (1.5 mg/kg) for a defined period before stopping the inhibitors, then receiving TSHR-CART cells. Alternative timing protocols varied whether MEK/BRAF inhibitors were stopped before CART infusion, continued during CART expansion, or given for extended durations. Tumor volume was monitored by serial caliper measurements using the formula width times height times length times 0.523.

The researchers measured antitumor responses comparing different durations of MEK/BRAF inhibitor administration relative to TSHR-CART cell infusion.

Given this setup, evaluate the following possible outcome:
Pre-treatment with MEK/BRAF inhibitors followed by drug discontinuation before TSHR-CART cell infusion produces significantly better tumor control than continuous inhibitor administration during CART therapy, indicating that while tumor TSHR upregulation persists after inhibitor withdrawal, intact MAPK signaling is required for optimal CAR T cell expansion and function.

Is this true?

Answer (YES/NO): NO